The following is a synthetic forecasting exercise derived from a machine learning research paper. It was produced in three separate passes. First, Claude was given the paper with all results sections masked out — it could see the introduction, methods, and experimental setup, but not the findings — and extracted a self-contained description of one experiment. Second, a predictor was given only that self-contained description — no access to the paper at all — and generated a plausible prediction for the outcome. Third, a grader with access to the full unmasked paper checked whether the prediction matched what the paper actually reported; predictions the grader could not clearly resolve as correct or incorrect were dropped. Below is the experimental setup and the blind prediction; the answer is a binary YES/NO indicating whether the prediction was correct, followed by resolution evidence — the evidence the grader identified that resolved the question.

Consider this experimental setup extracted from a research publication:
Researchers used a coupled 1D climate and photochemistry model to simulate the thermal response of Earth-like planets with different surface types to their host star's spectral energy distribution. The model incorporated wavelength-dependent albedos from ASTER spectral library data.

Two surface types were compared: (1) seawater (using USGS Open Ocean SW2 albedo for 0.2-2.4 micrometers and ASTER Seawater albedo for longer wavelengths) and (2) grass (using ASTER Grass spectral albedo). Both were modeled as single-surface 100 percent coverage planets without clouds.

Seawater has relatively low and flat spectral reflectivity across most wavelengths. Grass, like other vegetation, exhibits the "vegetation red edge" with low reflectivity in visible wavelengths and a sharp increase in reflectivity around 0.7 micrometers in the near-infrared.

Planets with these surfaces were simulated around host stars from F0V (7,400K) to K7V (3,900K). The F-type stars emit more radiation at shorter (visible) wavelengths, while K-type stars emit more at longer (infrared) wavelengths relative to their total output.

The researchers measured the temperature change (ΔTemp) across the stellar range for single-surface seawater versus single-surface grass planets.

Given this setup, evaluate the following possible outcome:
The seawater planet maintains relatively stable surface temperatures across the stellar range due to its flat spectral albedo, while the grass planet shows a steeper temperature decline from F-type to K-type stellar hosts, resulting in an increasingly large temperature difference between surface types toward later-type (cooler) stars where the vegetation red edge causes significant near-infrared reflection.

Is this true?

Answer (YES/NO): YES